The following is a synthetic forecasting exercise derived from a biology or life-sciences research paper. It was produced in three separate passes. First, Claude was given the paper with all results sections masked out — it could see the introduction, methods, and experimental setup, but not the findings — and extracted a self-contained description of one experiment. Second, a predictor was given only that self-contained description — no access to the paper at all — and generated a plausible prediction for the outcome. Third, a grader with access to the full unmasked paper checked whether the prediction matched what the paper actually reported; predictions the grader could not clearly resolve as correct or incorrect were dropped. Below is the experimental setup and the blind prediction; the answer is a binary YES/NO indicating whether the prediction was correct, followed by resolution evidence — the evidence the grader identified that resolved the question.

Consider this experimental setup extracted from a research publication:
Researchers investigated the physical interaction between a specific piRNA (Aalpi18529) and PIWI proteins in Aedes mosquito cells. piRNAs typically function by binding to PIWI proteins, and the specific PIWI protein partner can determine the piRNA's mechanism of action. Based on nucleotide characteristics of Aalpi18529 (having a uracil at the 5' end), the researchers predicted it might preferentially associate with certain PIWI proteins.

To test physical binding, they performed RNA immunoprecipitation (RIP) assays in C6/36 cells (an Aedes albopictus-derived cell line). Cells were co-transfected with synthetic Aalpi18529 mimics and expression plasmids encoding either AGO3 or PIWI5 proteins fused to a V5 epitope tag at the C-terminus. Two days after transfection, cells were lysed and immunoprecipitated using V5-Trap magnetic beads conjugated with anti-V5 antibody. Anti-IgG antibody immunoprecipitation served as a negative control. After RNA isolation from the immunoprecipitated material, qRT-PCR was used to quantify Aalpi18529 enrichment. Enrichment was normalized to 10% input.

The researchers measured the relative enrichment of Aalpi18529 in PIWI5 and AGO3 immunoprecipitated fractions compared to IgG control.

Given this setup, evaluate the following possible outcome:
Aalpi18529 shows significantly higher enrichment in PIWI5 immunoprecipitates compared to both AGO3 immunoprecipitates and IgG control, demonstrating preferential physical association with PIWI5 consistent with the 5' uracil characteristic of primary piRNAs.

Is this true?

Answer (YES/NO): YES